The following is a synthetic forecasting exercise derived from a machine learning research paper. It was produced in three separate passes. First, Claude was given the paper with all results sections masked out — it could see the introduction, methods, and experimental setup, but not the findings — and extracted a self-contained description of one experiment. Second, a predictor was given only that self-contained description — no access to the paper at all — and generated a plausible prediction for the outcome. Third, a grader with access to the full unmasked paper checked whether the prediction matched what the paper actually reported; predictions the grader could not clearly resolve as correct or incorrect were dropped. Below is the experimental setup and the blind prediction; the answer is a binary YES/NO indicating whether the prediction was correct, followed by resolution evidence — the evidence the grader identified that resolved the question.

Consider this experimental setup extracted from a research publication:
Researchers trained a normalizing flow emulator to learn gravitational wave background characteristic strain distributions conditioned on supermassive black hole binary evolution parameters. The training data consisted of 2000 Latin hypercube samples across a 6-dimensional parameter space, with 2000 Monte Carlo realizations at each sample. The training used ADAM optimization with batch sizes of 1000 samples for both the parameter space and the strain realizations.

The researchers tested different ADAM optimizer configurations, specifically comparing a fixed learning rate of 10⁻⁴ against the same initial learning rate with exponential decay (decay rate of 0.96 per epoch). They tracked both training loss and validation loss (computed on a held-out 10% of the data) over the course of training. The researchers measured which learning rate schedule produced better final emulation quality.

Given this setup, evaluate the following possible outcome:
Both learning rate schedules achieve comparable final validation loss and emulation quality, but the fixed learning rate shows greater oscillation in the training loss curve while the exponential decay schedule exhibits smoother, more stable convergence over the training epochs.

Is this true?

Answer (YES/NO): NO